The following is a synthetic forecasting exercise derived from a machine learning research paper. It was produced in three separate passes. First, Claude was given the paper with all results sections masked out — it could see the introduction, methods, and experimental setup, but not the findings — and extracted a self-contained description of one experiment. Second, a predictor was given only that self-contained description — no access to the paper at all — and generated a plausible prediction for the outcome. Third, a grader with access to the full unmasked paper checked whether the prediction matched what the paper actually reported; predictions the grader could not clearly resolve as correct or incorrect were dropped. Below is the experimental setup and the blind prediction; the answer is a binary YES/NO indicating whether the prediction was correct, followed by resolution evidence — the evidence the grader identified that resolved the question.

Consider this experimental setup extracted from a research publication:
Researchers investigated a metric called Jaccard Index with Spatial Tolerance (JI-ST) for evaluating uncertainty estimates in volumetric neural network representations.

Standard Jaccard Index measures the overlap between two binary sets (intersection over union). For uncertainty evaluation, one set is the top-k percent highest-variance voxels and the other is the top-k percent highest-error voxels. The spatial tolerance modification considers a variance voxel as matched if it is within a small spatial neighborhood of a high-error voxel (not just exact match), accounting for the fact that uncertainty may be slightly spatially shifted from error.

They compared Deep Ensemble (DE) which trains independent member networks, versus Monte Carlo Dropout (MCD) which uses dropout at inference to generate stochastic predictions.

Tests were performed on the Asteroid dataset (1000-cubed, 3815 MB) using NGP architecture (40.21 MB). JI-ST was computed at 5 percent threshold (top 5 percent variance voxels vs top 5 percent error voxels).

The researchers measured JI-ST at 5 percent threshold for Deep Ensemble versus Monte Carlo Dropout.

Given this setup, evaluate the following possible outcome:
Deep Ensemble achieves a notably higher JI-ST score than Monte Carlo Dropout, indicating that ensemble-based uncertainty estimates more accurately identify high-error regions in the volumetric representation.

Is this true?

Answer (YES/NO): YES